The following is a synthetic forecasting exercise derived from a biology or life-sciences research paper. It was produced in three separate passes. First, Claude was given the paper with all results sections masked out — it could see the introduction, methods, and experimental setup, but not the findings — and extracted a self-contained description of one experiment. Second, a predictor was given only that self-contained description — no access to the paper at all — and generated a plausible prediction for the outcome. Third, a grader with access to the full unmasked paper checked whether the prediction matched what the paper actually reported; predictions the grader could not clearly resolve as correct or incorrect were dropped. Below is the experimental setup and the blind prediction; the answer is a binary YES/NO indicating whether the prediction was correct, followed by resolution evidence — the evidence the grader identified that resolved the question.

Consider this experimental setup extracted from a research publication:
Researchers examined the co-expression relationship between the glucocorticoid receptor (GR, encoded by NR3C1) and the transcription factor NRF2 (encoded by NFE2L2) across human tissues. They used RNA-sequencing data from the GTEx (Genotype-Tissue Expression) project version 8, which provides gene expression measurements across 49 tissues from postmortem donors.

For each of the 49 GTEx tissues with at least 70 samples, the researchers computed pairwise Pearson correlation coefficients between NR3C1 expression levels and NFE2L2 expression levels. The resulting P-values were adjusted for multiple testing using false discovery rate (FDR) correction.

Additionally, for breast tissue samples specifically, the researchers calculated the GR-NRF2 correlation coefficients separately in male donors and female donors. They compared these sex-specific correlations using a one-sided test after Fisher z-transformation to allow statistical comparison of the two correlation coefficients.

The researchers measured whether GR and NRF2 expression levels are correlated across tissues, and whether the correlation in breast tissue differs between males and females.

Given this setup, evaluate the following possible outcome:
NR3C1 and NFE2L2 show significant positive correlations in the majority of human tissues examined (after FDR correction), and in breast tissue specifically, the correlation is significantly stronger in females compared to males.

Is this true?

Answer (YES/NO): YES